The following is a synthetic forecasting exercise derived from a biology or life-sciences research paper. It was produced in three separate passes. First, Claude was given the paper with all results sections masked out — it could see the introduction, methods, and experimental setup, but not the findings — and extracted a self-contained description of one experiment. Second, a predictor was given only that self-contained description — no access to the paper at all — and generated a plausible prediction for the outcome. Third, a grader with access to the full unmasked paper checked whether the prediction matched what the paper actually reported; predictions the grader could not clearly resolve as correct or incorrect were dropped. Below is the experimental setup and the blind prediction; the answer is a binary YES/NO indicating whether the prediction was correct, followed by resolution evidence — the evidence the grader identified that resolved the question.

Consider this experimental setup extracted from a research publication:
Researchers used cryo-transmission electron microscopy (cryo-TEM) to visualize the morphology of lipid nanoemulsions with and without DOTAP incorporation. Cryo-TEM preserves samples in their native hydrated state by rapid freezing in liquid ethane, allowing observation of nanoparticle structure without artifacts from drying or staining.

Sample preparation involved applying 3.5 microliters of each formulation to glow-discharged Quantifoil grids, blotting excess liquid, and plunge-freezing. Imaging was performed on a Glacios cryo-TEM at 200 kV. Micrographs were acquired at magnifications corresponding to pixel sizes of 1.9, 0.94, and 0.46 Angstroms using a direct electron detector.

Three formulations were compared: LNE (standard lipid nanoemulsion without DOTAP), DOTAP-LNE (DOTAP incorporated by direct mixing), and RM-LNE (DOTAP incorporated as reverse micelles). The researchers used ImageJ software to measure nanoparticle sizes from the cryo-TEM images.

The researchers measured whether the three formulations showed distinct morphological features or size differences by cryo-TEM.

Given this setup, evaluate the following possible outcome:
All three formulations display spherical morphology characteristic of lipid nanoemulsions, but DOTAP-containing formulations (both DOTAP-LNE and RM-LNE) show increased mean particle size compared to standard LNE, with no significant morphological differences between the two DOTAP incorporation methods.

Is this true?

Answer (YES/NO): NO